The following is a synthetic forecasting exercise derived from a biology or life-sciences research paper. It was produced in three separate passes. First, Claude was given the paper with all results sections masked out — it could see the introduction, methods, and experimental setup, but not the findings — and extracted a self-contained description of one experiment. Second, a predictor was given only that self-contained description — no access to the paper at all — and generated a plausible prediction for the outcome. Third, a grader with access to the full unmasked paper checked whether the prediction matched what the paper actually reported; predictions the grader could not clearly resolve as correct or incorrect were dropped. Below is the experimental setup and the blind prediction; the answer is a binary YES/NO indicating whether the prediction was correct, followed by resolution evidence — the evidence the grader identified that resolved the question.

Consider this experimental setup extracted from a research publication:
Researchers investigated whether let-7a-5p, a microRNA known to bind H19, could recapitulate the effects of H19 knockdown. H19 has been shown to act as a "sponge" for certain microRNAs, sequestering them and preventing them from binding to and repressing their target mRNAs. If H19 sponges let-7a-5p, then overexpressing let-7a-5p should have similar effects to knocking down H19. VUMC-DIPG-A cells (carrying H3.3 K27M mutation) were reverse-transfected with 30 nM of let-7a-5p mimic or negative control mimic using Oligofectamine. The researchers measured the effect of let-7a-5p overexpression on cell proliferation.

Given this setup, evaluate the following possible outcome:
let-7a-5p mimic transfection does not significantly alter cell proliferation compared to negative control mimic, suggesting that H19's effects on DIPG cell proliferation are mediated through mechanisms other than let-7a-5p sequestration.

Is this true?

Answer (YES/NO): NO